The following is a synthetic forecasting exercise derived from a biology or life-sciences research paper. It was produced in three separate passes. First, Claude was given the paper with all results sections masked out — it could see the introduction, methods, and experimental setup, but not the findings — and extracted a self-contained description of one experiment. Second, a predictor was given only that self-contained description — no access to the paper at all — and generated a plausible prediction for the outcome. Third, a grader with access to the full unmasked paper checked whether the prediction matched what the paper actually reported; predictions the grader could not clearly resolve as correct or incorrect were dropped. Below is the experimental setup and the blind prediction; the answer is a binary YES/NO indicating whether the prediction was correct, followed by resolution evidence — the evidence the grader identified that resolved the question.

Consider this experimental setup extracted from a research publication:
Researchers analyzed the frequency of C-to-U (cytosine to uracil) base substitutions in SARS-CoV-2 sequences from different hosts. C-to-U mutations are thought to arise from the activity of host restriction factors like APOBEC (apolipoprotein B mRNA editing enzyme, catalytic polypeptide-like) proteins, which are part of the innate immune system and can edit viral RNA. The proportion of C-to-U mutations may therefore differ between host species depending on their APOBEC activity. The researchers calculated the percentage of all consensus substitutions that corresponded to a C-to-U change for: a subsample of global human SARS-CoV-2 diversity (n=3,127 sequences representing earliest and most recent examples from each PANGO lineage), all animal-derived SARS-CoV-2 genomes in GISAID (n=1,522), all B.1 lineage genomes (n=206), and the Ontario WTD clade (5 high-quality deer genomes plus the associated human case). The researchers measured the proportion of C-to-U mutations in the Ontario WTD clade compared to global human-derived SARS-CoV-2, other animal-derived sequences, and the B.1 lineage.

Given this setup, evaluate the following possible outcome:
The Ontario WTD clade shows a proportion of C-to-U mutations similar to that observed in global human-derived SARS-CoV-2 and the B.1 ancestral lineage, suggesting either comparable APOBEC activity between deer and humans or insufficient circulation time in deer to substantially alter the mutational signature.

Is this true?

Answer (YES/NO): NO